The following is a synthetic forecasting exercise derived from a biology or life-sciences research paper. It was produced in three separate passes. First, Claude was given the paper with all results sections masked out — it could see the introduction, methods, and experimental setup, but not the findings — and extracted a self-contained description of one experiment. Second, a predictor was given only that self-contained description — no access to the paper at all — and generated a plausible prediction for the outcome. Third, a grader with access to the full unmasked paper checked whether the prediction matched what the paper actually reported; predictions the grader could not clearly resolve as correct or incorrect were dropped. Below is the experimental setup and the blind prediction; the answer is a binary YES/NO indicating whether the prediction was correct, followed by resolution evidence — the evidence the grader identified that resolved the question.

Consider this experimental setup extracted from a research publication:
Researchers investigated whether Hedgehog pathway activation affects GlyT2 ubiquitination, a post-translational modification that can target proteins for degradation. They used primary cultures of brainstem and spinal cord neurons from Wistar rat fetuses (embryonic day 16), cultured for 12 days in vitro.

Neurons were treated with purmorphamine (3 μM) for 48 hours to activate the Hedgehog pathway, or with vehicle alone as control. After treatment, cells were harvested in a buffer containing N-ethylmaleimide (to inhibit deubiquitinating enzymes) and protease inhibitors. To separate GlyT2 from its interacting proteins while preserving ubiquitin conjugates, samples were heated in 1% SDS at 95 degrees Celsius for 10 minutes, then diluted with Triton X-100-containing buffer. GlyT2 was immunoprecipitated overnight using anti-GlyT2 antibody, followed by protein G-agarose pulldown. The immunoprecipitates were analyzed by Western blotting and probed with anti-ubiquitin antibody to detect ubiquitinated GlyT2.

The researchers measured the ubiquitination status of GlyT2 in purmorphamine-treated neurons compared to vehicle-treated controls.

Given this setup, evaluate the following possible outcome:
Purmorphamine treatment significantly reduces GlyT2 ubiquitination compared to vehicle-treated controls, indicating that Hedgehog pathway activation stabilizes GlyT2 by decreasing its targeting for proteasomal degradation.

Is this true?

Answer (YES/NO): NO